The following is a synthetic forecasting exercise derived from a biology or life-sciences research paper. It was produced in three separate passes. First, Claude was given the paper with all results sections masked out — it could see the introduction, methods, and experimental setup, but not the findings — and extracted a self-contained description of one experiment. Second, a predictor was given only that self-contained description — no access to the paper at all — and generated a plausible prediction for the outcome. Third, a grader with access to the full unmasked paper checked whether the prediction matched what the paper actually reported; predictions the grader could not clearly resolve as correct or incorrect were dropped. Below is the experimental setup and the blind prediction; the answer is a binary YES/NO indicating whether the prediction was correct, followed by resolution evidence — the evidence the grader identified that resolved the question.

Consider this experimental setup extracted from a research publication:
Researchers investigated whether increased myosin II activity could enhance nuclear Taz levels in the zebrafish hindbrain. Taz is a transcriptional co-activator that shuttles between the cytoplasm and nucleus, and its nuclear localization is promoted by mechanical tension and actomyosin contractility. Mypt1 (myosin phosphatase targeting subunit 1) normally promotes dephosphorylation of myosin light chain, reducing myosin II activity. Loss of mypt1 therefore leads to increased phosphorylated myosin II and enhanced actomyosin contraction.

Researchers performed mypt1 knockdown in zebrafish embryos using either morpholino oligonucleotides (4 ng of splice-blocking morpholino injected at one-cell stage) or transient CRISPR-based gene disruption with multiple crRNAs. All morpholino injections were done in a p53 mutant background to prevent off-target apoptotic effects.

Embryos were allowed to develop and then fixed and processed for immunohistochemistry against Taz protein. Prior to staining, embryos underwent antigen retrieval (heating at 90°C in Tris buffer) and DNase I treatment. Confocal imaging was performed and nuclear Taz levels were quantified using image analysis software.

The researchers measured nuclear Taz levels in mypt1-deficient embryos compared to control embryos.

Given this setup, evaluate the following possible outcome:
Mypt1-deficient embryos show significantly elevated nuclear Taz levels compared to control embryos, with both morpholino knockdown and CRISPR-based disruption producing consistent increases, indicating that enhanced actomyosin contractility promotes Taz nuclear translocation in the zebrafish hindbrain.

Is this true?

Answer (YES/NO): NO